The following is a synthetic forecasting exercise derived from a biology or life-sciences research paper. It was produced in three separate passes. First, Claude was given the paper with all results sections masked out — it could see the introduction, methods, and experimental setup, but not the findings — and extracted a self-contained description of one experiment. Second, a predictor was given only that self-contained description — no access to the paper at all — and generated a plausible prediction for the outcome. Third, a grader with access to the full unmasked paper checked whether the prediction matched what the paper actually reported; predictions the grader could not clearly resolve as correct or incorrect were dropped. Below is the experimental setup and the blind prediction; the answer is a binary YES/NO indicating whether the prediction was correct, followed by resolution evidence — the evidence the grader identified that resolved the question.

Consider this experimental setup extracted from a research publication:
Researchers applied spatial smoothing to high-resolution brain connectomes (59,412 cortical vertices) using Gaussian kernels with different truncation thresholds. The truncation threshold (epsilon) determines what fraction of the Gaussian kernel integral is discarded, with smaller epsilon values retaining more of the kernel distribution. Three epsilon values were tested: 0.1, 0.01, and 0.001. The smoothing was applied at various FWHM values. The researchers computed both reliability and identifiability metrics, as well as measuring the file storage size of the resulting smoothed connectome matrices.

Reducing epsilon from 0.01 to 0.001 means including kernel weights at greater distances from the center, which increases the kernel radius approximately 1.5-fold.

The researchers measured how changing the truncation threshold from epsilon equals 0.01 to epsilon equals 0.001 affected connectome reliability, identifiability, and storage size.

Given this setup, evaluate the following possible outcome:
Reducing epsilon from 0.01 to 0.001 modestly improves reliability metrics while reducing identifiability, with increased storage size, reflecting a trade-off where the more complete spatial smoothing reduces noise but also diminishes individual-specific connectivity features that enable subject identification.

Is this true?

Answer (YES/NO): NO